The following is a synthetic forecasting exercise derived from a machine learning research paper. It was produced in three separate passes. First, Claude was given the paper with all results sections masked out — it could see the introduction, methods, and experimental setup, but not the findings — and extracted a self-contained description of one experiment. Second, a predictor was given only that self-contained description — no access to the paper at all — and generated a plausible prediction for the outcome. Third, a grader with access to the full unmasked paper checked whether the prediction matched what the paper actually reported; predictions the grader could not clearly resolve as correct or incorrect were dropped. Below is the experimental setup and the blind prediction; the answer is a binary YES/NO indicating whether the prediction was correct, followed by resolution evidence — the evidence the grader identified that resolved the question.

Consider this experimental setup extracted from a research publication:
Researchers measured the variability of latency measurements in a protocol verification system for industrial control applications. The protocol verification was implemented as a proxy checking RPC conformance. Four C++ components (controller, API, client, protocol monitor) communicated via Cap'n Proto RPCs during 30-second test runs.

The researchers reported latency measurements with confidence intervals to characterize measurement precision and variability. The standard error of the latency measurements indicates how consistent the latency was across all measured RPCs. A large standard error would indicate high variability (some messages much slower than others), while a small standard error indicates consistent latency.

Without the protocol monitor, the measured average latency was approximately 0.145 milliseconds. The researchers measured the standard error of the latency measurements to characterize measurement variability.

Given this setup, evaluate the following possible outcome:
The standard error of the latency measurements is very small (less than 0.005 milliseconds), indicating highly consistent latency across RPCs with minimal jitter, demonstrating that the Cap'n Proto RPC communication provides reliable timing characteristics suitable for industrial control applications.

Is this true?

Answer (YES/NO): YES